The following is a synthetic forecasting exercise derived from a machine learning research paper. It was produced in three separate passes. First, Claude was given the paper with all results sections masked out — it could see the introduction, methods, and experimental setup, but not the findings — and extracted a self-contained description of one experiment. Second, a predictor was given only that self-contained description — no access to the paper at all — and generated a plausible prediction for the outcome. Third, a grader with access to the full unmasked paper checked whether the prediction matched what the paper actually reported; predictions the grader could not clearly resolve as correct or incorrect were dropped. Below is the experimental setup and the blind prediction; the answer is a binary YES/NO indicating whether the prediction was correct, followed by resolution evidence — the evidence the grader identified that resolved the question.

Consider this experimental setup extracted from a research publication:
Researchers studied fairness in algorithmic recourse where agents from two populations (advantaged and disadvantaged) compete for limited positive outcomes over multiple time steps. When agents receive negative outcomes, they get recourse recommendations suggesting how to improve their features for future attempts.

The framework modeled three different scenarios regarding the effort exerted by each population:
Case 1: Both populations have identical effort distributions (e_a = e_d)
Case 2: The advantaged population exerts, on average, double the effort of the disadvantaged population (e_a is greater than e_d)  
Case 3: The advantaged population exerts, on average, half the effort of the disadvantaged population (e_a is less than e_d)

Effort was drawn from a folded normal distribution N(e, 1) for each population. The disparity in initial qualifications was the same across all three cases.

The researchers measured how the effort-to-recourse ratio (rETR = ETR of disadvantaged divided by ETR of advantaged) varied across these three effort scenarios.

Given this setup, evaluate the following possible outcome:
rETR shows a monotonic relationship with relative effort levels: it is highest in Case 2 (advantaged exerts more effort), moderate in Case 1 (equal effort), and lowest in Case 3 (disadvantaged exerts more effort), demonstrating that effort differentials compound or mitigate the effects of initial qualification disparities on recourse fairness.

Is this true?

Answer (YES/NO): YES